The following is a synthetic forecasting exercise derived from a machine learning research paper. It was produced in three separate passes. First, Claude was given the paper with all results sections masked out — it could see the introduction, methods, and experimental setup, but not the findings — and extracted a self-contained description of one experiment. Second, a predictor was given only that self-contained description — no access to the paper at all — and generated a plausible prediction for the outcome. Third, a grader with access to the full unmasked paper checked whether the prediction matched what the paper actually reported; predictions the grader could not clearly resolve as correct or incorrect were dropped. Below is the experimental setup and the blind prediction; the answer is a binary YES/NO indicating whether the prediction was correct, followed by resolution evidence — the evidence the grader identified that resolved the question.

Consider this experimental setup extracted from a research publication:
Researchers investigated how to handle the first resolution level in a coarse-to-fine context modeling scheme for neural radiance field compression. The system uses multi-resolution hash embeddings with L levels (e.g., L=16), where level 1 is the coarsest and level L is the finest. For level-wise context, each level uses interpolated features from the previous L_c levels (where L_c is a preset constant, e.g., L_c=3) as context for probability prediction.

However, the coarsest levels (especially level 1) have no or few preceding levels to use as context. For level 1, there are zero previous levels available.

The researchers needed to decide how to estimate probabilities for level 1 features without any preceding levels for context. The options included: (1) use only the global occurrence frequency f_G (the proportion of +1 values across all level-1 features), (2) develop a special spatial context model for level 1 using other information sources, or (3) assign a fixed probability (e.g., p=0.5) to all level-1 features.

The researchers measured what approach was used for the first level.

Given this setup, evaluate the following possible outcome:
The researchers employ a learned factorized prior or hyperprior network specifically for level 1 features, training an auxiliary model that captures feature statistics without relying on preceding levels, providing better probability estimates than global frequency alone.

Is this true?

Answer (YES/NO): NO